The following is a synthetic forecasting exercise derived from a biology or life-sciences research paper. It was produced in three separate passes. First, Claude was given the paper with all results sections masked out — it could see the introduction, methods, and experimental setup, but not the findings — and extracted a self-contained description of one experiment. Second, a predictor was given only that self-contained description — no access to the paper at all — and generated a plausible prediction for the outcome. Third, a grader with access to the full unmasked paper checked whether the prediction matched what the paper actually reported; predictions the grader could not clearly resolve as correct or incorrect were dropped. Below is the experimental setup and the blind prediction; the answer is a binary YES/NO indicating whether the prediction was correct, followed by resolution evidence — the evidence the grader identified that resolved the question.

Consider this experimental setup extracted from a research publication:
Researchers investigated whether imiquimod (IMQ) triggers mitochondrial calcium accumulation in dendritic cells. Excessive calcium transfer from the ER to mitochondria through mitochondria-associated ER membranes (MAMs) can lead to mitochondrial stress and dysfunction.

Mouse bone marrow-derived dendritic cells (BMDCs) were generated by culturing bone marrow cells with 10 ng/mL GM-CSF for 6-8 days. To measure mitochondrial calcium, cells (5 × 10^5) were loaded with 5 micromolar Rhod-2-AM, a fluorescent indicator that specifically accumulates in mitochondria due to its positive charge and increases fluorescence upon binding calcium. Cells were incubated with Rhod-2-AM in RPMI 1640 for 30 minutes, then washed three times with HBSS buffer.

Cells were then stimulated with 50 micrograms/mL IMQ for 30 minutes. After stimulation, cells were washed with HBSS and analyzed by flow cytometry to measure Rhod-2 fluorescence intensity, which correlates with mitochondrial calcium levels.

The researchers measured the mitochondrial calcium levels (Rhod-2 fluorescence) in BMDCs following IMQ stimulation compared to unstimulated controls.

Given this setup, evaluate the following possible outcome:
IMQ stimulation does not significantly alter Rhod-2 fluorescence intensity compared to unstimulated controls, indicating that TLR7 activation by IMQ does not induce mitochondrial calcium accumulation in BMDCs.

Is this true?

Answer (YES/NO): NO